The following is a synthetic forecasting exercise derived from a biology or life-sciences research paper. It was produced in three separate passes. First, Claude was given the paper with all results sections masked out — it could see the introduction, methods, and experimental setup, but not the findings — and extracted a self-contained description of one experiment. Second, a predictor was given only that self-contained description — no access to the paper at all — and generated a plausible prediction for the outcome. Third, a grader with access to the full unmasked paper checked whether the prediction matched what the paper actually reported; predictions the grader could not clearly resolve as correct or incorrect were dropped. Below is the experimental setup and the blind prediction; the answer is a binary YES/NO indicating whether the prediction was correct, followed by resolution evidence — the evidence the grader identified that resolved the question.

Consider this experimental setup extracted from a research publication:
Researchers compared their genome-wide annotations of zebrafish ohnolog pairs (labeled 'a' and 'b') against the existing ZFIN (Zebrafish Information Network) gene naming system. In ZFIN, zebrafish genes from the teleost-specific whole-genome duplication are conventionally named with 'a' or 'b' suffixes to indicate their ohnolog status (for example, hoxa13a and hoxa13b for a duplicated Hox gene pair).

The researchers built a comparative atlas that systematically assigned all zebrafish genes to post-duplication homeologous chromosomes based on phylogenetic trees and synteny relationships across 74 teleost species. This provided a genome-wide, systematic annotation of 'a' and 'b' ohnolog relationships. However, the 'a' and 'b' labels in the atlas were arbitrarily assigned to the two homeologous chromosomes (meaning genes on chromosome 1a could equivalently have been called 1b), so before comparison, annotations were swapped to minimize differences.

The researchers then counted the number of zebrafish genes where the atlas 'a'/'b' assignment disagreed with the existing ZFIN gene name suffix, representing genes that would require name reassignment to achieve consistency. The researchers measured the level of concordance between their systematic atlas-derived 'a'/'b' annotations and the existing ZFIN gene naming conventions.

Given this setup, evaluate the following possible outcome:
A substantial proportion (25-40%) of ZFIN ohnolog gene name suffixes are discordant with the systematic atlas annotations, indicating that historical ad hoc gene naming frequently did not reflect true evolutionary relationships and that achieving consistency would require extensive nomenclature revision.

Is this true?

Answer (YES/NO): NO